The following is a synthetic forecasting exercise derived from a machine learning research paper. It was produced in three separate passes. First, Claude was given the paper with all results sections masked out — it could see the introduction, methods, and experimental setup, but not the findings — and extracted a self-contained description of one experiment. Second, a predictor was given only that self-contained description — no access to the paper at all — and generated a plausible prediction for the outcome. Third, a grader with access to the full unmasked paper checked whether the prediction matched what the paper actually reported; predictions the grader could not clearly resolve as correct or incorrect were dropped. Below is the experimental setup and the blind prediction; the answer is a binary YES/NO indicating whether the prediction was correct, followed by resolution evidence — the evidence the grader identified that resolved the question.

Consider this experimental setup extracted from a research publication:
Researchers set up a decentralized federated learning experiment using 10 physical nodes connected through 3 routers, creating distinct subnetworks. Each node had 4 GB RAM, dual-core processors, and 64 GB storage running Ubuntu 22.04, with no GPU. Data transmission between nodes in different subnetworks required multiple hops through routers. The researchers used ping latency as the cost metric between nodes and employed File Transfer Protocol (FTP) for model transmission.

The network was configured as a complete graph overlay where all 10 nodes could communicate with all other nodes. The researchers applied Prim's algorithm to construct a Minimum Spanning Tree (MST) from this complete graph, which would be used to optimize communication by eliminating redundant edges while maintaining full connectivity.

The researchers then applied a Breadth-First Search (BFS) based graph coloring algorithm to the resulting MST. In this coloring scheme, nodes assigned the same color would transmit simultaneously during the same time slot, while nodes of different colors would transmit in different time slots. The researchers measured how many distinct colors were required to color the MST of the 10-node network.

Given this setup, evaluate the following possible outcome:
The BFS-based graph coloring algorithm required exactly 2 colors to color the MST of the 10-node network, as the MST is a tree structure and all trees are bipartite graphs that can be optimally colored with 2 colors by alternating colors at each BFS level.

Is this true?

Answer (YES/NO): YES